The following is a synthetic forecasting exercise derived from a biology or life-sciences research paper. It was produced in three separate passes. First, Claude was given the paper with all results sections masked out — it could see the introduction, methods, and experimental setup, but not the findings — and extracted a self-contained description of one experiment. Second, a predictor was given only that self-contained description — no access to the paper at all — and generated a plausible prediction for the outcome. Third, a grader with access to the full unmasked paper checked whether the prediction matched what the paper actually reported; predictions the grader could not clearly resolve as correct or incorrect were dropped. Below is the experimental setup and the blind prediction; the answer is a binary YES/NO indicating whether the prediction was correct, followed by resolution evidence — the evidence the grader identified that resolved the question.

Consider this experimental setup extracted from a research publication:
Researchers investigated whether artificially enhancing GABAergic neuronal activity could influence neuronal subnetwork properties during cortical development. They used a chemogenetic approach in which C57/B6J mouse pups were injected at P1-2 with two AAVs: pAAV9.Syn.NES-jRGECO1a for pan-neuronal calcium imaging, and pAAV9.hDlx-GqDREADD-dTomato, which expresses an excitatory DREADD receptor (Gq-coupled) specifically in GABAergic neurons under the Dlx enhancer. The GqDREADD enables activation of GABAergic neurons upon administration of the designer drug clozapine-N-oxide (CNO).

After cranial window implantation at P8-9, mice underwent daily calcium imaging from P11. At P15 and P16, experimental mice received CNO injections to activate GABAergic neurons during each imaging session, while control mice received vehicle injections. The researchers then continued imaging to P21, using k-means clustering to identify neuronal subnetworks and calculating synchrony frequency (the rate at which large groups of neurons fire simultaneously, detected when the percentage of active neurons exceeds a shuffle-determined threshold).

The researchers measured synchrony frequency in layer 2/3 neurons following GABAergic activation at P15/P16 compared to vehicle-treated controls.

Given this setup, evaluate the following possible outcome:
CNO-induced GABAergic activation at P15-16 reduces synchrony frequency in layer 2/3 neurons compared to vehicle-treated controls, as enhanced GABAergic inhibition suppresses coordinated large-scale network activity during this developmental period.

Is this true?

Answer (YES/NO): YES